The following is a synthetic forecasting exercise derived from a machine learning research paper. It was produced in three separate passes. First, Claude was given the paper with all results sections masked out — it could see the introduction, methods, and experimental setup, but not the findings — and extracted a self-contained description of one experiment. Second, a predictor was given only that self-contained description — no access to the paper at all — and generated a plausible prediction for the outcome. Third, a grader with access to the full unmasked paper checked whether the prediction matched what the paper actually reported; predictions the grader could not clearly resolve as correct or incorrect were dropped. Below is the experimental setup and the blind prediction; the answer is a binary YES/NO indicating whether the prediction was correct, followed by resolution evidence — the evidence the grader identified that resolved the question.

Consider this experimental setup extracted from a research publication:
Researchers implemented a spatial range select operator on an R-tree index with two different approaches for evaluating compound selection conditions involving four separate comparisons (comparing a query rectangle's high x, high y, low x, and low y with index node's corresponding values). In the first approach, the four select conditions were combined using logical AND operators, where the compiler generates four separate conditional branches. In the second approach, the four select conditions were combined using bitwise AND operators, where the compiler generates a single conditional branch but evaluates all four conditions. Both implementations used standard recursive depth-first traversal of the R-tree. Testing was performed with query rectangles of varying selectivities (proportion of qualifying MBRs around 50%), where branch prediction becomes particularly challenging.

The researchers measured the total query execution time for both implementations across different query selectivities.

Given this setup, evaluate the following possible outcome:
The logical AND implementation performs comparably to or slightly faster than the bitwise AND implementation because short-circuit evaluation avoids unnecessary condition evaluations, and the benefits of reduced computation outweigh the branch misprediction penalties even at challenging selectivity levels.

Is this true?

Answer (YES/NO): YES